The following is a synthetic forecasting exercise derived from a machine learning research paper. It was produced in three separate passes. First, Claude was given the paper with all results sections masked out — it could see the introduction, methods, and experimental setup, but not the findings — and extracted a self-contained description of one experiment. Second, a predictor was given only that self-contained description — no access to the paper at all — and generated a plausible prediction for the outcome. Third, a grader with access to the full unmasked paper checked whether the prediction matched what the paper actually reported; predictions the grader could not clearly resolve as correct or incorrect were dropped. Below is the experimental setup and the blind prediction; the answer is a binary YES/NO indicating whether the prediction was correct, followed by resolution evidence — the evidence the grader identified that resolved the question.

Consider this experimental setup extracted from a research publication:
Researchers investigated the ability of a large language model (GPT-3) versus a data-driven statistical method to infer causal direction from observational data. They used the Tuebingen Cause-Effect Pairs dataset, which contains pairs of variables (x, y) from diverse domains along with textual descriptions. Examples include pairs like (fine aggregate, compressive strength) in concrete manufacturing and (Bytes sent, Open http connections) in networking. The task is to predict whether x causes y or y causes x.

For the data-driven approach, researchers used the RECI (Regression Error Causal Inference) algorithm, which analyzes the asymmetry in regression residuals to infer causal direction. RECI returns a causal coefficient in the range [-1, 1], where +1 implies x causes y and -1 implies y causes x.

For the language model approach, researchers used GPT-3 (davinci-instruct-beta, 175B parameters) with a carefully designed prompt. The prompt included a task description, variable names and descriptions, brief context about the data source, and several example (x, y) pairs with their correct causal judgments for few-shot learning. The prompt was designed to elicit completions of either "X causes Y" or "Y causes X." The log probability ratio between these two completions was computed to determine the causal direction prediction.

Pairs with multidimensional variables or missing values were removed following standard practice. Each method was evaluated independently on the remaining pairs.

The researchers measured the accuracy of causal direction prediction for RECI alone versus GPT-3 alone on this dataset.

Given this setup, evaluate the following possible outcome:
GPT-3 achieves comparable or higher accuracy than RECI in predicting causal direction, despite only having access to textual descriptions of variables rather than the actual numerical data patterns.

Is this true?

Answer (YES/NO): YES